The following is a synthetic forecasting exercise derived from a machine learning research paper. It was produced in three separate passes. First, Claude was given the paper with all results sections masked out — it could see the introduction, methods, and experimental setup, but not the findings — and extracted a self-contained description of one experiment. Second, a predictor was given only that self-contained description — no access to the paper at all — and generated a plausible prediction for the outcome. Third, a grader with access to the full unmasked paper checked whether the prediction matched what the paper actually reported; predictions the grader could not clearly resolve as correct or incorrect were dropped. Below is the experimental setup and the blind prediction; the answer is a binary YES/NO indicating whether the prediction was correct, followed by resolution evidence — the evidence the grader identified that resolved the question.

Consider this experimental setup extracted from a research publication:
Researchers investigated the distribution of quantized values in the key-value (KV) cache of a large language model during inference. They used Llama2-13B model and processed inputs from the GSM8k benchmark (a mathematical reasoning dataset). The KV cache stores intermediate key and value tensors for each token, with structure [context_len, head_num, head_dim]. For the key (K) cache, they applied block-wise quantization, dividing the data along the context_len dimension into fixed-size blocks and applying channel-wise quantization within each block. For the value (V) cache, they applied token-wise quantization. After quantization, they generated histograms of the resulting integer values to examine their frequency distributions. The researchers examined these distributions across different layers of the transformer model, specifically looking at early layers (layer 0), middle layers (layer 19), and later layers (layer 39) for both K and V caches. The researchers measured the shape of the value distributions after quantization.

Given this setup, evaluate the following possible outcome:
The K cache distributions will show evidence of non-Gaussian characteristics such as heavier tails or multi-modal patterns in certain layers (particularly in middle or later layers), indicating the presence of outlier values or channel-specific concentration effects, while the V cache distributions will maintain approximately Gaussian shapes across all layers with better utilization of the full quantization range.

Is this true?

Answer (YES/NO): NO